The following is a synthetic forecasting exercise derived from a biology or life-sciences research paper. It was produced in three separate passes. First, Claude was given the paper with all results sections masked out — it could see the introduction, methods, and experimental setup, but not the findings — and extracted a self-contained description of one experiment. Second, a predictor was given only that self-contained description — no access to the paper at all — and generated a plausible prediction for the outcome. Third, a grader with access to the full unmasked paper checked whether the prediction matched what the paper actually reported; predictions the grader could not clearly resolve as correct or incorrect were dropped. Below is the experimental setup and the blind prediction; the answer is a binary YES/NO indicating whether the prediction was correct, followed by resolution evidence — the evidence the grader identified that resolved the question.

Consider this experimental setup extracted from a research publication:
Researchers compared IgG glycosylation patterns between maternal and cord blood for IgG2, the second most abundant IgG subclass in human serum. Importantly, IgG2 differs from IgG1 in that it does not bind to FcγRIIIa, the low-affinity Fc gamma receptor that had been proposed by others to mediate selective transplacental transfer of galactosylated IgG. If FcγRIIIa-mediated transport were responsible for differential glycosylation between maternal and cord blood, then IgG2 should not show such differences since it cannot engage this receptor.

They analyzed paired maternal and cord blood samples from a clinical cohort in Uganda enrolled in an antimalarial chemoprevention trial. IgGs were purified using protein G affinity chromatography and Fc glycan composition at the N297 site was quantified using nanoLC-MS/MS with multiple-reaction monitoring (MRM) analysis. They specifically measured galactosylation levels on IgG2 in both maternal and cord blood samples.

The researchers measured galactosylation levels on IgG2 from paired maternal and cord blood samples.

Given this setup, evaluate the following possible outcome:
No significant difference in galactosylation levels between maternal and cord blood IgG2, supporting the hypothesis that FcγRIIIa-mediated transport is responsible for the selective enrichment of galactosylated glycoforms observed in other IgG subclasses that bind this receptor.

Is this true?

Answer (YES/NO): NO